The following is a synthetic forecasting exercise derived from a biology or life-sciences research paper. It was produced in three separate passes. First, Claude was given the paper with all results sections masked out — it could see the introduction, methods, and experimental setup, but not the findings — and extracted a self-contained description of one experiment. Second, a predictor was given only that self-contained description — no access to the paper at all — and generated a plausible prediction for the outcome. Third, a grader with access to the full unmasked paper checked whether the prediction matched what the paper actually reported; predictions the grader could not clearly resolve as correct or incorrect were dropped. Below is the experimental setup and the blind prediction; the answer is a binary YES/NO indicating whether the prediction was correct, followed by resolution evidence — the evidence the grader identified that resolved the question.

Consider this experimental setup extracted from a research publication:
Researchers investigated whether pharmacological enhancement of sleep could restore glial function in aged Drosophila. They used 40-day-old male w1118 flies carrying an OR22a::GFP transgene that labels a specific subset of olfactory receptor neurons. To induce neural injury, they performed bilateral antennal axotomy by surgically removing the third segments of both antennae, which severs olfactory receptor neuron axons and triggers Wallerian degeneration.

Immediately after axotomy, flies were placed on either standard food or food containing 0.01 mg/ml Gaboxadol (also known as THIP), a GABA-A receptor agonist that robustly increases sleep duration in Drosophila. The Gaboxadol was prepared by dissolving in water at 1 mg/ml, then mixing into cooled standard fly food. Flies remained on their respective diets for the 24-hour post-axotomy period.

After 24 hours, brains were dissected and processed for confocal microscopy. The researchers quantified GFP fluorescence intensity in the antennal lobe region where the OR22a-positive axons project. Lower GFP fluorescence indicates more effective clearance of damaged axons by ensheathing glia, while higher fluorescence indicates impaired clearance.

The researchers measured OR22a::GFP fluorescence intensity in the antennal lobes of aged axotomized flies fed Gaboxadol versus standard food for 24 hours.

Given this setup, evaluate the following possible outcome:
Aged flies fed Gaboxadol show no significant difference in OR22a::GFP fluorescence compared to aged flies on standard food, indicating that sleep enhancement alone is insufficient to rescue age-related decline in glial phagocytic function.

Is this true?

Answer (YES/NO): NO